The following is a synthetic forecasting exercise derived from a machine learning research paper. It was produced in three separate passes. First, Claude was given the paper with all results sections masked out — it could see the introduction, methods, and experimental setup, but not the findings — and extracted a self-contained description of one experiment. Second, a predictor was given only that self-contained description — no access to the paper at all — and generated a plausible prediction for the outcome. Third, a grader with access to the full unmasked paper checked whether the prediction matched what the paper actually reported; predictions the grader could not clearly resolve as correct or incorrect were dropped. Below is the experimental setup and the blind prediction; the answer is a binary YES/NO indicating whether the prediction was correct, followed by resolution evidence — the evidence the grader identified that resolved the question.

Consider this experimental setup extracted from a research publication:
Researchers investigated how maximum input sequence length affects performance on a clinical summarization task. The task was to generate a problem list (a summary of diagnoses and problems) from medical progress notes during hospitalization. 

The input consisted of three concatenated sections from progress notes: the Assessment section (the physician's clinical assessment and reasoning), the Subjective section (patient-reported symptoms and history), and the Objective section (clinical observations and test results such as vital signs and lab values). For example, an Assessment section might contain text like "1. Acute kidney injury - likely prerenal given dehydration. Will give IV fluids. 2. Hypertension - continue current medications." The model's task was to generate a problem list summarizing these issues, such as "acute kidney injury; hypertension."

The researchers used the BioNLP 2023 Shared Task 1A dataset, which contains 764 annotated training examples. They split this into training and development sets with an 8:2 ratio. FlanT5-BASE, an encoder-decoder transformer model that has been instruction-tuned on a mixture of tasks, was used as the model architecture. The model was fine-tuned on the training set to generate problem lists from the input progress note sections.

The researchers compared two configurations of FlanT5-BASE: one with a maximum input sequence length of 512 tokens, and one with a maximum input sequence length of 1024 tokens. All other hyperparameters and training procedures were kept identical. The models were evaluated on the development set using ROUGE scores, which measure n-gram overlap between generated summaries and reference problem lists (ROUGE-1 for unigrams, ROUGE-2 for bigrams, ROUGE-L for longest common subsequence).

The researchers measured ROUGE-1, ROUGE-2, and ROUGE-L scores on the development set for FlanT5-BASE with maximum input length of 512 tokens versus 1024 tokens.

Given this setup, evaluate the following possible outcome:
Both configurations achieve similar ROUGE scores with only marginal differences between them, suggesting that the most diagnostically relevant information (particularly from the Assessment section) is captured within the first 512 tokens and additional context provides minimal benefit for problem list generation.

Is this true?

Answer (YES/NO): NO